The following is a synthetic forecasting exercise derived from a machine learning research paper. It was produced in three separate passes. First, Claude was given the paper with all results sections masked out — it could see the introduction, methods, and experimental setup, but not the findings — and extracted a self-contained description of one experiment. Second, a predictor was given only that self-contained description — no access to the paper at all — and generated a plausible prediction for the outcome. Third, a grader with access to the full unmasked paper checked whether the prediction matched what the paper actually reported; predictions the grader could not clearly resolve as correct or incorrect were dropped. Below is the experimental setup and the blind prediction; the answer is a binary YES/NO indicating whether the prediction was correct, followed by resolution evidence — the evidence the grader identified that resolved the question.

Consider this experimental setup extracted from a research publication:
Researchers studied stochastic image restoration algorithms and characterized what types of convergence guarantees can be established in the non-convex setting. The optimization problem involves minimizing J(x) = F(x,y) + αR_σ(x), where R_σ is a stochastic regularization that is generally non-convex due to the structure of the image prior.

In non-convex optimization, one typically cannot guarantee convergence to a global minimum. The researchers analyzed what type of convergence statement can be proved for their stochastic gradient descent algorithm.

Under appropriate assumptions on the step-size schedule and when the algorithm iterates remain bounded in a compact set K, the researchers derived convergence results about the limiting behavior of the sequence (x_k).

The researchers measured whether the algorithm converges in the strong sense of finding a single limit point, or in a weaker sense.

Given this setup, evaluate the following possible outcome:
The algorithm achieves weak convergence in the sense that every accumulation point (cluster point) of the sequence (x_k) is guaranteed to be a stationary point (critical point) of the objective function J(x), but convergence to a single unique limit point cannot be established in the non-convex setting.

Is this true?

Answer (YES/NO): YES